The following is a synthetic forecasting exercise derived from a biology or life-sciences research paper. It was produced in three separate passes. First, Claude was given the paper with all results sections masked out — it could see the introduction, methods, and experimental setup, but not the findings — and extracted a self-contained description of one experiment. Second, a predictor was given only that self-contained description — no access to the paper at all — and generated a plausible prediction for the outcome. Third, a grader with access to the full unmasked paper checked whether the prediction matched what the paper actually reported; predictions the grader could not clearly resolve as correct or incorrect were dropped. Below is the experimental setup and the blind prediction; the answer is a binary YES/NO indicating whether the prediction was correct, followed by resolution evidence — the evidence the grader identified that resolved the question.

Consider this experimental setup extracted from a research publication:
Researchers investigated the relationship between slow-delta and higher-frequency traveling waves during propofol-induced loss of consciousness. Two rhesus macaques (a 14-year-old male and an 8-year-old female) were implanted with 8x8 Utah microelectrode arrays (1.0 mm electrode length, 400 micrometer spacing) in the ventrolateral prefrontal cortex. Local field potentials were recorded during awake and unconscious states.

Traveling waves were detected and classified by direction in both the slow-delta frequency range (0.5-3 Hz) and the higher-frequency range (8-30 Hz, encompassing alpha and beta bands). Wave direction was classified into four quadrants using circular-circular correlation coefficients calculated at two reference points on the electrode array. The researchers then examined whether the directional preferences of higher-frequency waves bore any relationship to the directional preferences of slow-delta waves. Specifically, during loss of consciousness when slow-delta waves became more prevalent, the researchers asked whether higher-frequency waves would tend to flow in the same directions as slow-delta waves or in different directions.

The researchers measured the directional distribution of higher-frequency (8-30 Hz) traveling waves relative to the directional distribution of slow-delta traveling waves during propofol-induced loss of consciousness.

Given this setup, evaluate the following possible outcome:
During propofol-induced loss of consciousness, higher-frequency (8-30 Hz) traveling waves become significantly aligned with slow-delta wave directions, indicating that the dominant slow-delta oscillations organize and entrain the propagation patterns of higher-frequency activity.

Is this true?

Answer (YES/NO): NO